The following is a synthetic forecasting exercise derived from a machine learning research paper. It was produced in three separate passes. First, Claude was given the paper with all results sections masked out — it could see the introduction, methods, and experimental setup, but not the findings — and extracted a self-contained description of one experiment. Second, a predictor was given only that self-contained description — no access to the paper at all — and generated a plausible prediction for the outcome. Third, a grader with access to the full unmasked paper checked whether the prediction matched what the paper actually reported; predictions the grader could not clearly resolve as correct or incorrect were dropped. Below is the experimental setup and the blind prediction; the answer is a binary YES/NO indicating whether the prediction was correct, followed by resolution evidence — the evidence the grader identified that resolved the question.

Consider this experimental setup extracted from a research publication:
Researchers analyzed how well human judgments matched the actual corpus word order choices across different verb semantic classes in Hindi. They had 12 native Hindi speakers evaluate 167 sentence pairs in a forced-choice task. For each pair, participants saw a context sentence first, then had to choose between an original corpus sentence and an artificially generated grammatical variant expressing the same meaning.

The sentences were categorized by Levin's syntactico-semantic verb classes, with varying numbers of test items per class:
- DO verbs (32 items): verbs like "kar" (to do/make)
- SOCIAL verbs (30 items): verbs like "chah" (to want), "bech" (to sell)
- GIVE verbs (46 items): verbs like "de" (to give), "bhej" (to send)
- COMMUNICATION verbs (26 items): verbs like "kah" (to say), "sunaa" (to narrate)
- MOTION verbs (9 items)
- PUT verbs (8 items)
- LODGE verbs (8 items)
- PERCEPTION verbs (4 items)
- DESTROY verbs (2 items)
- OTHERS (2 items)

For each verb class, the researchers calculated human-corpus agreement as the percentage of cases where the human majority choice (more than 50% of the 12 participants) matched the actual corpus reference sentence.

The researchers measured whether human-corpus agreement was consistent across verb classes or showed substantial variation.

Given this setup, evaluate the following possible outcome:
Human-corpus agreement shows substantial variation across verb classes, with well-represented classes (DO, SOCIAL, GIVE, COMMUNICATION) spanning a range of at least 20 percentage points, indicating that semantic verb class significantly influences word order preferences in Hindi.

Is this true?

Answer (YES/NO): NO